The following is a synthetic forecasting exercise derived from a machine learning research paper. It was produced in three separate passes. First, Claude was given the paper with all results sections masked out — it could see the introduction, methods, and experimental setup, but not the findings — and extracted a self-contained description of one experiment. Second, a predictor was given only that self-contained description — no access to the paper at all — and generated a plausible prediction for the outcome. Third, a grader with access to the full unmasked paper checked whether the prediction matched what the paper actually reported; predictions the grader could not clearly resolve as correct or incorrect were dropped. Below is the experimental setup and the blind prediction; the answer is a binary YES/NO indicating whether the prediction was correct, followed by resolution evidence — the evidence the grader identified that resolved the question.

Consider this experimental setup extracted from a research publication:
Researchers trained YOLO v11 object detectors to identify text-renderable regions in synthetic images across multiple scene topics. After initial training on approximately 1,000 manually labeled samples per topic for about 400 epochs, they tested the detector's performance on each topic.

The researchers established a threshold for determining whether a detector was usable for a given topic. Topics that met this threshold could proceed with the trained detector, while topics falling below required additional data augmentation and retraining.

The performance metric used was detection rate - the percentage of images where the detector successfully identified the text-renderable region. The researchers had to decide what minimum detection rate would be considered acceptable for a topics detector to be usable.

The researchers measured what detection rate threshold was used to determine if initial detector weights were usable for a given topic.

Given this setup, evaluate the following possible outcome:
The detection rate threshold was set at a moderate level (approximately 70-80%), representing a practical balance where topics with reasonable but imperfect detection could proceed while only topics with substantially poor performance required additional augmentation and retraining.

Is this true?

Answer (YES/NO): NO